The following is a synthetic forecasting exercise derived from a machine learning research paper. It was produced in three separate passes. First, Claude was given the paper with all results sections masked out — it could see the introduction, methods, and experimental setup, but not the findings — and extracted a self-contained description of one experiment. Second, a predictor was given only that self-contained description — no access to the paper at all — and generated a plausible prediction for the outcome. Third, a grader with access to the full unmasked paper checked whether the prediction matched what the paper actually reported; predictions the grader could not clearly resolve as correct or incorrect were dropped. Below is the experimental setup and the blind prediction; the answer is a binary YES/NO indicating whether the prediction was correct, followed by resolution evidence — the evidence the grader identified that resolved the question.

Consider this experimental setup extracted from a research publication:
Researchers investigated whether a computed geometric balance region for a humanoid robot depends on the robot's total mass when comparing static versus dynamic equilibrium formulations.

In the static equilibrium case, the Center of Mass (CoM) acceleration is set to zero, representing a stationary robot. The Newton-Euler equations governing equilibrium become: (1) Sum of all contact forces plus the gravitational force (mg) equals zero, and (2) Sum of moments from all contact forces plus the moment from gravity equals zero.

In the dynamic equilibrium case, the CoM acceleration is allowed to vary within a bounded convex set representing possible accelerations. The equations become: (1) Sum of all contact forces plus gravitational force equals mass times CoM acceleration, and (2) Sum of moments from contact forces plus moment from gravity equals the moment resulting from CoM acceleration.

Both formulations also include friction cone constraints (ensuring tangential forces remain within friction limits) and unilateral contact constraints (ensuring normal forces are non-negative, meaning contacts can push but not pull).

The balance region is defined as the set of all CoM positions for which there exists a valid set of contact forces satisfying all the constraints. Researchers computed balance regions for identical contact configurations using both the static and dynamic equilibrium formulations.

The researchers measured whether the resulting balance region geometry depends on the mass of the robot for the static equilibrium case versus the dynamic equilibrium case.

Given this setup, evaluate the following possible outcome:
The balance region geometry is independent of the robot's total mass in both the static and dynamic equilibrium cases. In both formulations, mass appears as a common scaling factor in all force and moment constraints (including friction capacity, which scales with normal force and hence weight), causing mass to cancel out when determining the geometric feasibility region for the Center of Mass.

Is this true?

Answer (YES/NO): NO